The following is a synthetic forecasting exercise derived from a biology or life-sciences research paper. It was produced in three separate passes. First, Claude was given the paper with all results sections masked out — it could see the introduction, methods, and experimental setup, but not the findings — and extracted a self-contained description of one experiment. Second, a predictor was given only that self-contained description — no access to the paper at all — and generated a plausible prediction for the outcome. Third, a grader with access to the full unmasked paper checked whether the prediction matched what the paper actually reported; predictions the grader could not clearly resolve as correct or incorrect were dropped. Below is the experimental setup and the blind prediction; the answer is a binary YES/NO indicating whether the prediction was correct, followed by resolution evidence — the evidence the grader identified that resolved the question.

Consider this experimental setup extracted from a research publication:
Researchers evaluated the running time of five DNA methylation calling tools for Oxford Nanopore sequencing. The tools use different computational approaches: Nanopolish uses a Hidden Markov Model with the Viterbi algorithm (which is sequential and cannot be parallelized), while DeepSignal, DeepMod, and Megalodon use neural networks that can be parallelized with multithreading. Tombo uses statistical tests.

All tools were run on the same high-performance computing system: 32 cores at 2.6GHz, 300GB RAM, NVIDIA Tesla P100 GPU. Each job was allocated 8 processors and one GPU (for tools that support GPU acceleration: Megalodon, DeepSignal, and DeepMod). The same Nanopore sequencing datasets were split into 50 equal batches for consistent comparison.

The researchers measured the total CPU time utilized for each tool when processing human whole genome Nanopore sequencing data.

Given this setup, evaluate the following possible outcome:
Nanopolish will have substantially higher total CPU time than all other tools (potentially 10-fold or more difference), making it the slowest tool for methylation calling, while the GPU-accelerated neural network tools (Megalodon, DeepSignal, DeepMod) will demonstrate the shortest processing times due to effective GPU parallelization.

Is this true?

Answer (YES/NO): NO